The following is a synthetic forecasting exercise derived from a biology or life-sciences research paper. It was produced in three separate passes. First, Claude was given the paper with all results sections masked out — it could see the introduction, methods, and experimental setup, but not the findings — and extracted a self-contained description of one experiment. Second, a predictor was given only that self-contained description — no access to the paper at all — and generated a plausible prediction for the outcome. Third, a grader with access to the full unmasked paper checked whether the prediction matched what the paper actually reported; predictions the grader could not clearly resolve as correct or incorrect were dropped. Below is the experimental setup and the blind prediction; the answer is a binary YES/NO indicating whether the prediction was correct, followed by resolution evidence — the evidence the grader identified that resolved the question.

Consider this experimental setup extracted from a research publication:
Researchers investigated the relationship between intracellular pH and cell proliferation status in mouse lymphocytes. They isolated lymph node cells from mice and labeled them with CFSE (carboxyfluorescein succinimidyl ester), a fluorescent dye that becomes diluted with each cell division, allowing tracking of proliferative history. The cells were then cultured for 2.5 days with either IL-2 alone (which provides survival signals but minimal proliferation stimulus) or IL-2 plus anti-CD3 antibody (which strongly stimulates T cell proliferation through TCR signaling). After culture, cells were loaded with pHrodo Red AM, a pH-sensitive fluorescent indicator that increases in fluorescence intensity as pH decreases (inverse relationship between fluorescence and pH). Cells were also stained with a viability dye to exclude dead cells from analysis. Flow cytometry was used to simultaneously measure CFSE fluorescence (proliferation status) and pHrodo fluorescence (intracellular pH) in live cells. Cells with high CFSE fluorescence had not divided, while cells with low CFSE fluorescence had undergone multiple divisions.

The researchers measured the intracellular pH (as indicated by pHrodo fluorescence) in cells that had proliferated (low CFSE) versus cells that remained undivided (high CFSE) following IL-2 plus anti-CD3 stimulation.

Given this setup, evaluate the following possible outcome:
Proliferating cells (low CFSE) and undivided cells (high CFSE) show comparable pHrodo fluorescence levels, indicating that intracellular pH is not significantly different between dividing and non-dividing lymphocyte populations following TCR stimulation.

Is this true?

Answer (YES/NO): NO